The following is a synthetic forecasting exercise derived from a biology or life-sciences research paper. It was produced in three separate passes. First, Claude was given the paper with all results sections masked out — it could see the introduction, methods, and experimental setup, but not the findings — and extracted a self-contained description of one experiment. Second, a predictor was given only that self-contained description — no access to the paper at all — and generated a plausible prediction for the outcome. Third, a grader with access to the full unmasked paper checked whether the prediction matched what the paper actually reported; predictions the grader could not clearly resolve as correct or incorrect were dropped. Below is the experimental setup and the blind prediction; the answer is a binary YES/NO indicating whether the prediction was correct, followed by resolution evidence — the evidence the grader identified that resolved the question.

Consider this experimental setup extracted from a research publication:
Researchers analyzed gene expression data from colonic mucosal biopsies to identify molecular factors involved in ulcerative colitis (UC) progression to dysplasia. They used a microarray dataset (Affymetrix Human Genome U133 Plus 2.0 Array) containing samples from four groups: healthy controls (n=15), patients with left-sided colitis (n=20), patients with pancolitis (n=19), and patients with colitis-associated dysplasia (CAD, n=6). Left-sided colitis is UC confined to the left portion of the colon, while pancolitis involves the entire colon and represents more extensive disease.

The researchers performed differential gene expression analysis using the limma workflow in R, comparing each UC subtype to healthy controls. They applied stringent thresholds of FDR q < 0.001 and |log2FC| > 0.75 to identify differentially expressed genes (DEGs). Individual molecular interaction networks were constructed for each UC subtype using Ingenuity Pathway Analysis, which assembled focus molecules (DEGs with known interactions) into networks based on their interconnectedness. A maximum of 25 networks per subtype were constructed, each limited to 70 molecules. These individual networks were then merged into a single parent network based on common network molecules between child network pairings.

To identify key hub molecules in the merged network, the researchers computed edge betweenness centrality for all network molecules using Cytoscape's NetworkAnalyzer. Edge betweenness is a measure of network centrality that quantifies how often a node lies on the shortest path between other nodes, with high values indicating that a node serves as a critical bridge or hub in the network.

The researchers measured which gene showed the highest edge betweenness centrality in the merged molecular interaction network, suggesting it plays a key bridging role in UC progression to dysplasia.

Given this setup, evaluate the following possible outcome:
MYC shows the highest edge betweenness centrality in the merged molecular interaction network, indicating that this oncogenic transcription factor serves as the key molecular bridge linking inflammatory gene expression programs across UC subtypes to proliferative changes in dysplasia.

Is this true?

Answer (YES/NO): NO